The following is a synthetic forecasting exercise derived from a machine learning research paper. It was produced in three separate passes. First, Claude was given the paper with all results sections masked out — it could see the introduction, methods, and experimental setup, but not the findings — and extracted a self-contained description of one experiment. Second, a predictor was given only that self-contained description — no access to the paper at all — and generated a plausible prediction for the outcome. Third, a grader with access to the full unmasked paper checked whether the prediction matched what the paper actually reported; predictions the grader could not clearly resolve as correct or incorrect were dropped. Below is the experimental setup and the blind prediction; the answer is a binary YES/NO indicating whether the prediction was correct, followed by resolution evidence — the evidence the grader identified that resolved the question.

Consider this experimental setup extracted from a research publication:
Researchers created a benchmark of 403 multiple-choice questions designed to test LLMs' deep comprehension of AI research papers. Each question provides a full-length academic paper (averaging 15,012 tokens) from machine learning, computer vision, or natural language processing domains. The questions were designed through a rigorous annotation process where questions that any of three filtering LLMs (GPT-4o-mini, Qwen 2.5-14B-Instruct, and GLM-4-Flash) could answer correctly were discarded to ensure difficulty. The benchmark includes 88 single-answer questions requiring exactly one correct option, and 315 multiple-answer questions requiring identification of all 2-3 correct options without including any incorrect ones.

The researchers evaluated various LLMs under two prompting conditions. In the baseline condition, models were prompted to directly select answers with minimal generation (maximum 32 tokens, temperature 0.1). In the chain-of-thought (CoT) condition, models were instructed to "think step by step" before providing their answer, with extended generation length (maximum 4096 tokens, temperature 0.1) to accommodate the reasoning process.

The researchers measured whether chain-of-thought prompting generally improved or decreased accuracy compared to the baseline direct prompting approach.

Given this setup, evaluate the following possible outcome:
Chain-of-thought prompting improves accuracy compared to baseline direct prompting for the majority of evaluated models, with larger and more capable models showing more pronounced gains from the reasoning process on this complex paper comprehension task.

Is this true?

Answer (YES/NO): NO